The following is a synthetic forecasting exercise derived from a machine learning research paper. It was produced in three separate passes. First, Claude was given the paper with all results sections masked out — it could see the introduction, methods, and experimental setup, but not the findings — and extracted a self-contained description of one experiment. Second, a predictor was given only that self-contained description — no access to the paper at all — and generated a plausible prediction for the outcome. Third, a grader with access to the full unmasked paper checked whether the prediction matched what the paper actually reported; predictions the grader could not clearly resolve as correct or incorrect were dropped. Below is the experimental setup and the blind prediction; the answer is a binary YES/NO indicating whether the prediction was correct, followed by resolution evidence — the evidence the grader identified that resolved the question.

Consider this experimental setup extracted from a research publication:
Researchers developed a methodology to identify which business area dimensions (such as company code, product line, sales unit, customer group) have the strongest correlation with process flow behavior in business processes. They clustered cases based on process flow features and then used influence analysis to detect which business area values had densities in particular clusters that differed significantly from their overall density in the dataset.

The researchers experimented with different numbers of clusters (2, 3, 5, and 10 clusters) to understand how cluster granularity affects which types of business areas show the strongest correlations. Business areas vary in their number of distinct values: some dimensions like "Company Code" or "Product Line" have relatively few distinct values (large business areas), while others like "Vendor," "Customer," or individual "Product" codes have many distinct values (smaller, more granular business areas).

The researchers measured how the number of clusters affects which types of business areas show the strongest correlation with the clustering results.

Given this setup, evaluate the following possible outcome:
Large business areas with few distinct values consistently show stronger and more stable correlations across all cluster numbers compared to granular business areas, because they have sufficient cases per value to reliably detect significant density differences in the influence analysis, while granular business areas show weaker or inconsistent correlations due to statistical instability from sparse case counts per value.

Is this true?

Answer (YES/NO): NO